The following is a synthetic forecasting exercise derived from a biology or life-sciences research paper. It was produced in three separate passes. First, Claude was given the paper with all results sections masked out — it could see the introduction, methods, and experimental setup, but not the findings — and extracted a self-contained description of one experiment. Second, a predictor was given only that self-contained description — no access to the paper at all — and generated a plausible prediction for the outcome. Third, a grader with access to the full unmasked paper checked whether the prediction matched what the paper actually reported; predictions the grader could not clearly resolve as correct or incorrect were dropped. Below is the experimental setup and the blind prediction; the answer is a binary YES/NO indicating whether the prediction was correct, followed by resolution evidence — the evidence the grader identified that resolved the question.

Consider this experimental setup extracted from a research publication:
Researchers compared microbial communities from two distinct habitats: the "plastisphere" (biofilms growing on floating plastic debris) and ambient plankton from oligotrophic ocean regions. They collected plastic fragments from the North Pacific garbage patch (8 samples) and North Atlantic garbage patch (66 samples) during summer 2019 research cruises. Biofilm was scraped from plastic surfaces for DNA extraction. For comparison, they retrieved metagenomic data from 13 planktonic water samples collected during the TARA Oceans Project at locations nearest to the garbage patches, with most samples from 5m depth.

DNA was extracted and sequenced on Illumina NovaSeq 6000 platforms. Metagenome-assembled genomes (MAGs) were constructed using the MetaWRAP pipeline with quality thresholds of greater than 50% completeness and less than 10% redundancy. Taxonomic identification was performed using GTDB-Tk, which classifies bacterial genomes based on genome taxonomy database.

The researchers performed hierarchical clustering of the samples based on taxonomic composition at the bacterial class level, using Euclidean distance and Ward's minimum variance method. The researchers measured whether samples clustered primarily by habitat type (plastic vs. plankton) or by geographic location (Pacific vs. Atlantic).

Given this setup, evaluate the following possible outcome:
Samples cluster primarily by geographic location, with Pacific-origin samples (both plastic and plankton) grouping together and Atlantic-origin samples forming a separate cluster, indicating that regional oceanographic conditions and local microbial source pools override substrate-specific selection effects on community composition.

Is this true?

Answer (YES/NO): NO